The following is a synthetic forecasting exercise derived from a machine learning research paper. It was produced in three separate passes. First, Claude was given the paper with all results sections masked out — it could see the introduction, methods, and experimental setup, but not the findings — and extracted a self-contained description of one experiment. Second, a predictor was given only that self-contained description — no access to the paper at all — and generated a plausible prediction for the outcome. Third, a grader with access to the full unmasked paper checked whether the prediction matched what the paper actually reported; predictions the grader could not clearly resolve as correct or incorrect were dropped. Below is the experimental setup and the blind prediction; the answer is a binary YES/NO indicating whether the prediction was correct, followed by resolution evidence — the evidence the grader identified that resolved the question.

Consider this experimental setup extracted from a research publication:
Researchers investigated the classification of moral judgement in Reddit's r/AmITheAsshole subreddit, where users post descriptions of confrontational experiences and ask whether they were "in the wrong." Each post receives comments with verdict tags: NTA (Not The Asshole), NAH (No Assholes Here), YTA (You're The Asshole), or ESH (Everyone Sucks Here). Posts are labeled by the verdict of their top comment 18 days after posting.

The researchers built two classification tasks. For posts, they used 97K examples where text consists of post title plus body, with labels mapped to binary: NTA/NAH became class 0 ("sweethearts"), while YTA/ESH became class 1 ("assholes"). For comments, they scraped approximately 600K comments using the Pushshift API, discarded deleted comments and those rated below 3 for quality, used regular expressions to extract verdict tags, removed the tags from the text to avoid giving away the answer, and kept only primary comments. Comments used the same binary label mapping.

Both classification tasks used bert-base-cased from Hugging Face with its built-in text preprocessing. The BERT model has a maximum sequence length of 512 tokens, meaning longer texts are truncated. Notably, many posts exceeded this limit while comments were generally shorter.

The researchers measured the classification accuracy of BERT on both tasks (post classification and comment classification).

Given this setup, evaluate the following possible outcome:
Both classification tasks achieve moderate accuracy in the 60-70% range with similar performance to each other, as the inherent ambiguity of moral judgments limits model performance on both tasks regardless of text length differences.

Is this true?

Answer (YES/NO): NO